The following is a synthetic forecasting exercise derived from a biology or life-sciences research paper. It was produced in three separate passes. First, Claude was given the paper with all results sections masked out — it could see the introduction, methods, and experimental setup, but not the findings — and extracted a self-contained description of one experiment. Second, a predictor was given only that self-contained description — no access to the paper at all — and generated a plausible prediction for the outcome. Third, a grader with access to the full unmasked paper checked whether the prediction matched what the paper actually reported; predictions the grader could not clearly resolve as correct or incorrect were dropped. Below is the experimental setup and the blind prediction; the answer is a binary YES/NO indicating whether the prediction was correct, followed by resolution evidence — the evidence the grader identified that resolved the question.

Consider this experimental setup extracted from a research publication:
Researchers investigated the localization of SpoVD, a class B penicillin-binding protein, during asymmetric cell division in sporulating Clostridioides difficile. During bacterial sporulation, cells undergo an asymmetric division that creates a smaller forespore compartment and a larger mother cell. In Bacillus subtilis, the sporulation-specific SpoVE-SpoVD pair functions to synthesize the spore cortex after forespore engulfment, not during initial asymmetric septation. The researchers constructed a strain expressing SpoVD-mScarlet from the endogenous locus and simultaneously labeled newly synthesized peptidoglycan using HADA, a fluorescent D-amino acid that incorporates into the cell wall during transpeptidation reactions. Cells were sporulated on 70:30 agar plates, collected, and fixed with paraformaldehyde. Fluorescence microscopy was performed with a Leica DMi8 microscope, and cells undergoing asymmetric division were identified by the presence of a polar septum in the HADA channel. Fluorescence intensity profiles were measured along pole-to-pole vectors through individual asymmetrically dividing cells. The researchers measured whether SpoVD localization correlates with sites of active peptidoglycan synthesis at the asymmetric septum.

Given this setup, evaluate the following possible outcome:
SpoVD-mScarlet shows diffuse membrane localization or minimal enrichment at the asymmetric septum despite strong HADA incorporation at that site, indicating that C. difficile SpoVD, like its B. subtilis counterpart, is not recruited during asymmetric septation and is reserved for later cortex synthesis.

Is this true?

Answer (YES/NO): NO